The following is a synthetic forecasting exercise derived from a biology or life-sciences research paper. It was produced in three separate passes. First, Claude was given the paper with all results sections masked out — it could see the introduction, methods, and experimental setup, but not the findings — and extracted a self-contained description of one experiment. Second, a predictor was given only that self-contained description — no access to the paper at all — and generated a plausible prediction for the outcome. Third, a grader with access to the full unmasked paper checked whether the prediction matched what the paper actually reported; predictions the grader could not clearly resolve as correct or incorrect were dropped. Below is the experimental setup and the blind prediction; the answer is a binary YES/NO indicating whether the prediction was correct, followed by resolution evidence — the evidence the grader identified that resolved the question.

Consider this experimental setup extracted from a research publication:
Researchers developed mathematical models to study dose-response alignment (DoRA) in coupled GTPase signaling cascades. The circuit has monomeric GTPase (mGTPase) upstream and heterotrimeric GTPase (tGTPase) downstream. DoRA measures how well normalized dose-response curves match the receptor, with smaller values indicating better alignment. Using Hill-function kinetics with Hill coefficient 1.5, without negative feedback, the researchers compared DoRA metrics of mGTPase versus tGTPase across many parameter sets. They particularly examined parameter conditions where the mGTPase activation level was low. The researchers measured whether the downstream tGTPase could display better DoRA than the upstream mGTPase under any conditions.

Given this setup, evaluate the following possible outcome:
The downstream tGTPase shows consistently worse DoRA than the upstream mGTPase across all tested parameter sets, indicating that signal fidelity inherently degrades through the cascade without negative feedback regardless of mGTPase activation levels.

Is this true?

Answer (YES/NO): NO